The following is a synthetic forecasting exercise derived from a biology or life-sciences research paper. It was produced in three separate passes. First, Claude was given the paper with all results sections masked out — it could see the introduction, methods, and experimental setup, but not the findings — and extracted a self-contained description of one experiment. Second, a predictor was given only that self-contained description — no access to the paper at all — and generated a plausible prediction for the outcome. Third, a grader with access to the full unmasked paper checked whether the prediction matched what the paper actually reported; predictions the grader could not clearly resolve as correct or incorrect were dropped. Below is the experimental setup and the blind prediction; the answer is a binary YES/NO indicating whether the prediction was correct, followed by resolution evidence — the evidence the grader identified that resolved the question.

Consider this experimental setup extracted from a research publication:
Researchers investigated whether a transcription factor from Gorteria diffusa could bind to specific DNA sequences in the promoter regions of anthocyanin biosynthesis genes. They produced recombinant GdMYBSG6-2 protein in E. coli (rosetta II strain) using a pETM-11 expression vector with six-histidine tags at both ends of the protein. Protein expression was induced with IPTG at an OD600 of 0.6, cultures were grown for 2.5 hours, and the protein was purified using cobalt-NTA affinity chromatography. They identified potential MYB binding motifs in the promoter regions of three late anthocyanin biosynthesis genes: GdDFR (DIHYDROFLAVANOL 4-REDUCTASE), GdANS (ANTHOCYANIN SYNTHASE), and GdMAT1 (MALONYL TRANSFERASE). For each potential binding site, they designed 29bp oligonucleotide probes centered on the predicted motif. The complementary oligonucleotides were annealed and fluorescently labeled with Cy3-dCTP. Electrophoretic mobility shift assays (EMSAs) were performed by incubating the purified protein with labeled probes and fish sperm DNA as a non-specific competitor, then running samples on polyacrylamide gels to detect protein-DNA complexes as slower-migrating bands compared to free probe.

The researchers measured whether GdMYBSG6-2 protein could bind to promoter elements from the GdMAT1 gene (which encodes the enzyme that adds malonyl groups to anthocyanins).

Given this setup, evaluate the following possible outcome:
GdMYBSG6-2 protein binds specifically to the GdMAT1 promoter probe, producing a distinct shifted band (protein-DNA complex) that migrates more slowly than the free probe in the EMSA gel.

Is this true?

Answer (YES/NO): YES